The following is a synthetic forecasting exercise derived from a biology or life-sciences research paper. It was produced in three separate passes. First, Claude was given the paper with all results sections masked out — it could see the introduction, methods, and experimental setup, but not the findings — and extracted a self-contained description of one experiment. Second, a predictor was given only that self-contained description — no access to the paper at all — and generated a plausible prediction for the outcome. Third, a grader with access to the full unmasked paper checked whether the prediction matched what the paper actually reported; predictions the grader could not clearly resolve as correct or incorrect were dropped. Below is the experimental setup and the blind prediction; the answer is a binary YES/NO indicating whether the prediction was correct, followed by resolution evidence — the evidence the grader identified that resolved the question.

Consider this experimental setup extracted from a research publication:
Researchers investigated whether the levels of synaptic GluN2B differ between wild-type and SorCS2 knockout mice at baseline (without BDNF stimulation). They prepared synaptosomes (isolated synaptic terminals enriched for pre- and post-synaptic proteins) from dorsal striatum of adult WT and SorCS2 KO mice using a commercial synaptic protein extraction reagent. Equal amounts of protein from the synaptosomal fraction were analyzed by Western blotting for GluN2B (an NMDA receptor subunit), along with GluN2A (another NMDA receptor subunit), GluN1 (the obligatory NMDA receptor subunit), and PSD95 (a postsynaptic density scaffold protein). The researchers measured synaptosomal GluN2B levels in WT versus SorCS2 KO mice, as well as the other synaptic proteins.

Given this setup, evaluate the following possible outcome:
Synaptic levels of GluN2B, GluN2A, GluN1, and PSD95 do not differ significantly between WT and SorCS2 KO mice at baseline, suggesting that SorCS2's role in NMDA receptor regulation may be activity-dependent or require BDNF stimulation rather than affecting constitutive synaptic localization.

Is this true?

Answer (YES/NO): NO